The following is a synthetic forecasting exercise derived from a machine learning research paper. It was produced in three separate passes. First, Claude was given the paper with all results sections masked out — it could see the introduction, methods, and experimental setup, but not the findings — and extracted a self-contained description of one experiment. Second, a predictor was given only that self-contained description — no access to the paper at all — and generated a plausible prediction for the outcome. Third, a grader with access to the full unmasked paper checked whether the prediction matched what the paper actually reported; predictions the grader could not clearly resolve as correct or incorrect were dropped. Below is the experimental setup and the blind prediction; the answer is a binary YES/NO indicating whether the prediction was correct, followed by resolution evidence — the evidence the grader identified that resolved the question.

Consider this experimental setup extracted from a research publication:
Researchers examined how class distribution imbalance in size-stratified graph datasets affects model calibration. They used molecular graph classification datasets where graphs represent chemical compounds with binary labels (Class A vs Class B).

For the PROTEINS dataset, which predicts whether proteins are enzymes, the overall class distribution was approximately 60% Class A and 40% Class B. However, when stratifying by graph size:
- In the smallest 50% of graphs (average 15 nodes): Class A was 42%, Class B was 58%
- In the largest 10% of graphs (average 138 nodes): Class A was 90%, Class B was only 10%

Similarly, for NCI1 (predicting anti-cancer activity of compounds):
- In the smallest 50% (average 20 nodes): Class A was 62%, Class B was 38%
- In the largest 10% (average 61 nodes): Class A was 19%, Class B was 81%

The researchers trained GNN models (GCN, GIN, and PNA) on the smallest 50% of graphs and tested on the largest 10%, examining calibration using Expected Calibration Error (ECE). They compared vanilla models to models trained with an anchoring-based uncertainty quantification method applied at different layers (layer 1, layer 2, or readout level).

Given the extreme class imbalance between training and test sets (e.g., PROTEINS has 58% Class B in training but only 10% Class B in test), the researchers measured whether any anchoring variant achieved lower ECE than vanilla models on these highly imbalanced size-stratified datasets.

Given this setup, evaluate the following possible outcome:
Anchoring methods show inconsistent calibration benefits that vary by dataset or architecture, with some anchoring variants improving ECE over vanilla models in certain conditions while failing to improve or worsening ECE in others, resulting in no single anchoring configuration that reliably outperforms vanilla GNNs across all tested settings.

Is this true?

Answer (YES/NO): NO